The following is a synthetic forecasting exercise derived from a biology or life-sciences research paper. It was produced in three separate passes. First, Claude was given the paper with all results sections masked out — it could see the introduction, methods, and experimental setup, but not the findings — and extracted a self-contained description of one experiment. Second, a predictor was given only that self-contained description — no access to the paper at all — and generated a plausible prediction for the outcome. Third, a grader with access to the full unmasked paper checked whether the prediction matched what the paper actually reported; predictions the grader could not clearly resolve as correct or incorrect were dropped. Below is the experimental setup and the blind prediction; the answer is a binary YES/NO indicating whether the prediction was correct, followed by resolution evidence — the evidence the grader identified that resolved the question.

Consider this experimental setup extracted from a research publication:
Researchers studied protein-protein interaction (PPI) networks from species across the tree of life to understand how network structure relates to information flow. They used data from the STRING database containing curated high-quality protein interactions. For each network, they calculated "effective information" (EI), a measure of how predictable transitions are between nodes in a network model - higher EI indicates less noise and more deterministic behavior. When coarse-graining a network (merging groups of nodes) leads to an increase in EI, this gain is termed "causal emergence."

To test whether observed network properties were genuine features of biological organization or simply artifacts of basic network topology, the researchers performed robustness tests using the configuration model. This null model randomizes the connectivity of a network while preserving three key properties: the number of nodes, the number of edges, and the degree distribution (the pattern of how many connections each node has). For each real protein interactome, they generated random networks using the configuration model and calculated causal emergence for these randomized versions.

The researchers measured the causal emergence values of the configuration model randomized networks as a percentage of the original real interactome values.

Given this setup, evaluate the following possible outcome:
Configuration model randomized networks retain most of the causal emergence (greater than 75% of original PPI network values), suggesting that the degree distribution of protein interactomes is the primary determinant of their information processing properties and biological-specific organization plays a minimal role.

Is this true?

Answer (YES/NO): NO